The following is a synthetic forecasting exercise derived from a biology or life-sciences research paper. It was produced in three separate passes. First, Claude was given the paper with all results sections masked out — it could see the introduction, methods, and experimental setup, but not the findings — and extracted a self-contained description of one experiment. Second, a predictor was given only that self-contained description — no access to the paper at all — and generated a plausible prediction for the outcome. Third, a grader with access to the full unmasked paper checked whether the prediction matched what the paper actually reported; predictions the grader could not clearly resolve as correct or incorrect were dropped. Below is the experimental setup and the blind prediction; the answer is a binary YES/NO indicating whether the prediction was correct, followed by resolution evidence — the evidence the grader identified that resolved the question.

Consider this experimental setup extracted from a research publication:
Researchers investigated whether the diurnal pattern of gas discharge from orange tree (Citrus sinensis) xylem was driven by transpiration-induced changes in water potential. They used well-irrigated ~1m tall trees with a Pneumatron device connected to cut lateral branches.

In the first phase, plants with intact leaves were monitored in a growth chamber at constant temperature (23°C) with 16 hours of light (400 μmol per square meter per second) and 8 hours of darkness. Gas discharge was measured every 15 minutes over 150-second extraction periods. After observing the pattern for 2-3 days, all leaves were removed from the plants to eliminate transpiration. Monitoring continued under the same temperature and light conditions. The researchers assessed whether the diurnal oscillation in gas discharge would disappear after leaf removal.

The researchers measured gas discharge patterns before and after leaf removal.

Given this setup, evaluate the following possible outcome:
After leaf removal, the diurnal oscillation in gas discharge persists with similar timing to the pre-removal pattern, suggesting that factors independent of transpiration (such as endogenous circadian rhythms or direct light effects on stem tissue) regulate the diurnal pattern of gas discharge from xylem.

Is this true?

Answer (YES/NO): NO